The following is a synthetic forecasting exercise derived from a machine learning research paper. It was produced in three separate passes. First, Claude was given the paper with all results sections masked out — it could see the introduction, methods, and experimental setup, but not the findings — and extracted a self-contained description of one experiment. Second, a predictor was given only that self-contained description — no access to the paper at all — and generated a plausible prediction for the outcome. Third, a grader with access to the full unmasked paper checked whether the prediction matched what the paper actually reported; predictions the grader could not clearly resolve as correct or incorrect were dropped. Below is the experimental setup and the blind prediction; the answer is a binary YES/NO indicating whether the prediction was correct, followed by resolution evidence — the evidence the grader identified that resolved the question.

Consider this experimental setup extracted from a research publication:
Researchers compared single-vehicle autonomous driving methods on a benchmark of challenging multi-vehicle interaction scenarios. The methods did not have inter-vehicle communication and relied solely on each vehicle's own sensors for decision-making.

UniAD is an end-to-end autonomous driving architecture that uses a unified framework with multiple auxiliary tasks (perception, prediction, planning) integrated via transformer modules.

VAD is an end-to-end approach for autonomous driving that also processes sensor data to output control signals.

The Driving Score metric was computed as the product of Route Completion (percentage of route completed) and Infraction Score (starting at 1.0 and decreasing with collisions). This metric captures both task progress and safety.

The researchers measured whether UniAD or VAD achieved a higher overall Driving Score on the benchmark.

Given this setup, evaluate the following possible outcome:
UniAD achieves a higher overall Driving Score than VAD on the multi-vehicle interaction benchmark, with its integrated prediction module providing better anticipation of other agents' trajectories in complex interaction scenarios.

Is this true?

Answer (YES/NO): NO